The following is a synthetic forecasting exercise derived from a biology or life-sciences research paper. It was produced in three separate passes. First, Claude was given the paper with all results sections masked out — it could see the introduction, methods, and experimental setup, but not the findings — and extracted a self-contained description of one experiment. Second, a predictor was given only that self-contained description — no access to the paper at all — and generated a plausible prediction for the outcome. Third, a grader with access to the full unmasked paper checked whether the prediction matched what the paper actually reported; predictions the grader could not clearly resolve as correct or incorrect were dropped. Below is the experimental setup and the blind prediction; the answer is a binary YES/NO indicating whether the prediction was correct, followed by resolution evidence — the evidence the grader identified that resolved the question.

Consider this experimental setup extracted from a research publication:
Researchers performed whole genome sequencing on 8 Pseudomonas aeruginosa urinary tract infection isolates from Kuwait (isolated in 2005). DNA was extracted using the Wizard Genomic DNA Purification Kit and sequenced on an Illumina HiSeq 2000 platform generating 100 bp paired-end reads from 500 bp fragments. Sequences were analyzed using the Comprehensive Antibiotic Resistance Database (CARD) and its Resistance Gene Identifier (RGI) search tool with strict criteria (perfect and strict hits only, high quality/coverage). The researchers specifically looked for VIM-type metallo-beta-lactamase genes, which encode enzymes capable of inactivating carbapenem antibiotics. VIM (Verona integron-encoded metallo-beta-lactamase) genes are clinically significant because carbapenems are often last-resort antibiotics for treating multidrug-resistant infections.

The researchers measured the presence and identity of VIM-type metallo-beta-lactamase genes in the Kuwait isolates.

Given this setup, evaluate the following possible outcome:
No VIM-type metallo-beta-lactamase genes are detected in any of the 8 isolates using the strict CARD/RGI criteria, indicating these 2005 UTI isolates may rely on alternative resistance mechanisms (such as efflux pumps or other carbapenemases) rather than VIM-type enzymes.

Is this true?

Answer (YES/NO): NO